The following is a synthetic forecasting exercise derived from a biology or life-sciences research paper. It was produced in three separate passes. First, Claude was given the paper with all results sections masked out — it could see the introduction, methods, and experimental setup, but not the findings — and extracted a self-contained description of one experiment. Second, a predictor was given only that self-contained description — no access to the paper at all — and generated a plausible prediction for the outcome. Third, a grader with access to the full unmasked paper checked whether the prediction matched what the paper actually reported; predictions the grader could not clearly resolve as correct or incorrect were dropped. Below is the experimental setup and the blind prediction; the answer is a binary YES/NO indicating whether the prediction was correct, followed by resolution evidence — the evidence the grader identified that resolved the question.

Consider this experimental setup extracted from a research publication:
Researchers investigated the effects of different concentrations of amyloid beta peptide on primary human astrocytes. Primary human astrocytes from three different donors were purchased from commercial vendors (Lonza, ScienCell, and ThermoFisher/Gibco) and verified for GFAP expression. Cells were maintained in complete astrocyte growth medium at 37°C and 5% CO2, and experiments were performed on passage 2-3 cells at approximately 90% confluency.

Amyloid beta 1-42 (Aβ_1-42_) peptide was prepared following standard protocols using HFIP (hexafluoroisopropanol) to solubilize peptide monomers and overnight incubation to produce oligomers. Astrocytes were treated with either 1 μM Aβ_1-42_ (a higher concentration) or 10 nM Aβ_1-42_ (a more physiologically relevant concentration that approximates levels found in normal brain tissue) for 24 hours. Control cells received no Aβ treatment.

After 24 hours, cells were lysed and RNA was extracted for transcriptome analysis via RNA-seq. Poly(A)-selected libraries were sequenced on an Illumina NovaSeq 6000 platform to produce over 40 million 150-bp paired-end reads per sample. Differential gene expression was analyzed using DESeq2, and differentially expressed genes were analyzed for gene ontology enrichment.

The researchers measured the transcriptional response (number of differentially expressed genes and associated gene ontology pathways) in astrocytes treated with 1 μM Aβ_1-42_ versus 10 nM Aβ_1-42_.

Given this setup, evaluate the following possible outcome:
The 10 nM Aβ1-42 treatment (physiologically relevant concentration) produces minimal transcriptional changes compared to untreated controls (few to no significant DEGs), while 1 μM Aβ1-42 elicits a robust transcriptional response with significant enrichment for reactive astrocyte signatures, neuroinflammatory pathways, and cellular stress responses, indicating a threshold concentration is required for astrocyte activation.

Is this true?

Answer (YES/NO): NO